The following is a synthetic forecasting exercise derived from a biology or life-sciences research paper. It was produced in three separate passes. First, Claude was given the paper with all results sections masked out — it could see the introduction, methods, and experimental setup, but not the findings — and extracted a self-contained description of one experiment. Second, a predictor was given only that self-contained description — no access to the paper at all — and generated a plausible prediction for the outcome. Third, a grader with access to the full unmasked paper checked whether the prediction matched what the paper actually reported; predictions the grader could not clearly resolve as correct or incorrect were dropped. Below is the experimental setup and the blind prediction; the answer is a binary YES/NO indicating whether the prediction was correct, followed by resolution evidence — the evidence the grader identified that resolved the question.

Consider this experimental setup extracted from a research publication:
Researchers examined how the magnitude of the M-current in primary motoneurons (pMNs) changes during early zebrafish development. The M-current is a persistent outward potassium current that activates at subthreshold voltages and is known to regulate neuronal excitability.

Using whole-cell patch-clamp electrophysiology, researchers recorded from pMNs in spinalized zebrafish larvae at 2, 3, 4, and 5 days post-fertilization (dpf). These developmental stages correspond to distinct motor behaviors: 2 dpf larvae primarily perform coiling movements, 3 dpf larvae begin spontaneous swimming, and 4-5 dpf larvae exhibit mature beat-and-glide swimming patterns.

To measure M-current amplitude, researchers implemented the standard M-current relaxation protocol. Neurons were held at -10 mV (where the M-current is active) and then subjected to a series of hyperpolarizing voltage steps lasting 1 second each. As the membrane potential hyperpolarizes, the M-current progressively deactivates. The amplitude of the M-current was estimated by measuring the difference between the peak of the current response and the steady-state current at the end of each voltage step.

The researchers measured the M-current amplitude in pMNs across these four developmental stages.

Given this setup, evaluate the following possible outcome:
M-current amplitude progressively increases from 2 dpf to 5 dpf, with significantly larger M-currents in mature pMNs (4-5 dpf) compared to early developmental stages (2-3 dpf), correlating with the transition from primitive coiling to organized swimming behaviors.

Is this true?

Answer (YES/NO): NO